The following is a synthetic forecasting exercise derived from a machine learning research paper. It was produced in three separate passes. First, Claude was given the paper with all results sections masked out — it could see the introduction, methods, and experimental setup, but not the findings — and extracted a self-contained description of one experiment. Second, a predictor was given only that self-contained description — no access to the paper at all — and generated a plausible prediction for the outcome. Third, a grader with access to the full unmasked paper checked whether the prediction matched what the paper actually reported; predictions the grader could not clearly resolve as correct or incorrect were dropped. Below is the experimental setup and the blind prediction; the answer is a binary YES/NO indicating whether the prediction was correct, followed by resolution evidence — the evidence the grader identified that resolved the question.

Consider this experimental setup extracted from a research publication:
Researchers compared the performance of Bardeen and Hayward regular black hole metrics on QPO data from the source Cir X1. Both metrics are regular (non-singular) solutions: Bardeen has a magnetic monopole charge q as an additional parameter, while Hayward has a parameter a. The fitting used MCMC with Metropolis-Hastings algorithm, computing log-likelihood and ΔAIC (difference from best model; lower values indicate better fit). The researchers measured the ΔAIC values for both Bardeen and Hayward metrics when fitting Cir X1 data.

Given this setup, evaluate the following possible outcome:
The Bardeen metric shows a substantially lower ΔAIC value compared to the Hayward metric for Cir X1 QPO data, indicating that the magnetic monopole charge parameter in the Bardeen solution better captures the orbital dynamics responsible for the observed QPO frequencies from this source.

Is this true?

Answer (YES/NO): YES